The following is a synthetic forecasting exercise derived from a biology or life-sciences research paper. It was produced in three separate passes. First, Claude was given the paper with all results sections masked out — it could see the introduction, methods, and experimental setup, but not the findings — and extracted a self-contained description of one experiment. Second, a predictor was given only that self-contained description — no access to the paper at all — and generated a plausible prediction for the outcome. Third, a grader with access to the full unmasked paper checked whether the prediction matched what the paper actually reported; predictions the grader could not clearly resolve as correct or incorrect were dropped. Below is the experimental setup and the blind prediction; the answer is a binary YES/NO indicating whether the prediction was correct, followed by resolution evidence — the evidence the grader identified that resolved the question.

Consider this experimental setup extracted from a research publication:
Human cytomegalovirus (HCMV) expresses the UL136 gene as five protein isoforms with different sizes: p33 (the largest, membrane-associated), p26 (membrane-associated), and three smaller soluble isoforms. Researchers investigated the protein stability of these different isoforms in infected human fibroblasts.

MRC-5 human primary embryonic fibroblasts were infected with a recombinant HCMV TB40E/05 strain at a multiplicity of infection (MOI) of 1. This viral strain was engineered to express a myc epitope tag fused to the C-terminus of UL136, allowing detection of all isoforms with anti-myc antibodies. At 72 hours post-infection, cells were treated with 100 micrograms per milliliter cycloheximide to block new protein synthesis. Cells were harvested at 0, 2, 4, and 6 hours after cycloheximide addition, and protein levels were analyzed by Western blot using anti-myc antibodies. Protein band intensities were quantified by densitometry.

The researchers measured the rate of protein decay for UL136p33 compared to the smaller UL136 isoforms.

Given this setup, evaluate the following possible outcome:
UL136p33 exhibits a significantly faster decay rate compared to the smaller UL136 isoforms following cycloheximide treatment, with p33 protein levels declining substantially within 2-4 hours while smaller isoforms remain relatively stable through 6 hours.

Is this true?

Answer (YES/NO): NO